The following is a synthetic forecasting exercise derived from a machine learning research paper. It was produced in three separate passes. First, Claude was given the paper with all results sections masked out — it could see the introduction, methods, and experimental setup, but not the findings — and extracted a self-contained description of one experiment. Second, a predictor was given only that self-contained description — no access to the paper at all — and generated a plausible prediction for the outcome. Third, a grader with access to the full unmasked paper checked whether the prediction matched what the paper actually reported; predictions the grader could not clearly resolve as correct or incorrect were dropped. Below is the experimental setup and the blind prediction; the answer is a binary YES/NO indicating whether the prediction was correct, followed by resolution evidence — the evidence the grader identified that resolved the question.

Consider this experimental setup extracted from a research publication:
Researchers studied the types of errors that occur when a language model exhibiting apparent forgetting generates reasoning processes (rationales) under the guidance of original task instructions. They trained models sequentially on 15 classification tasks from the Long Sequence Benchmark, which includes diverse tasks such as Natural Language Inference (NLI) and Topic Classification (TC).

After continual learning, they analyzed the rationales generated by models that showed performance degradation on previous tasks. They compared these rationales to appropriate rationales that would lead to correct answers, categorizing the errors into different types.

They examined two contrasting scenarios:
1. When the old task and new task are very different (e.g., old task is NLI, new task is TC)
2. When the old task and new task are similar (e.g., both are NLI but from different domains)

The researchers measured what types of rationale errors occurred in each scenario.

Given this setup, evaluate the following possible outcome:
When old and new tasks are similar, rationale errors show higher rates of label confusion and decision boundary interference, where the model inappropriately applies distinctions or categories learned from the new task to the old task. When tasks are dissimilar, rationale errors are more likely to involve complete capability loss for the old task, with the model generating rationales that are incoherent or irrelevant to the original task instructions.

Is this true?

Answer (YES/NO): NO